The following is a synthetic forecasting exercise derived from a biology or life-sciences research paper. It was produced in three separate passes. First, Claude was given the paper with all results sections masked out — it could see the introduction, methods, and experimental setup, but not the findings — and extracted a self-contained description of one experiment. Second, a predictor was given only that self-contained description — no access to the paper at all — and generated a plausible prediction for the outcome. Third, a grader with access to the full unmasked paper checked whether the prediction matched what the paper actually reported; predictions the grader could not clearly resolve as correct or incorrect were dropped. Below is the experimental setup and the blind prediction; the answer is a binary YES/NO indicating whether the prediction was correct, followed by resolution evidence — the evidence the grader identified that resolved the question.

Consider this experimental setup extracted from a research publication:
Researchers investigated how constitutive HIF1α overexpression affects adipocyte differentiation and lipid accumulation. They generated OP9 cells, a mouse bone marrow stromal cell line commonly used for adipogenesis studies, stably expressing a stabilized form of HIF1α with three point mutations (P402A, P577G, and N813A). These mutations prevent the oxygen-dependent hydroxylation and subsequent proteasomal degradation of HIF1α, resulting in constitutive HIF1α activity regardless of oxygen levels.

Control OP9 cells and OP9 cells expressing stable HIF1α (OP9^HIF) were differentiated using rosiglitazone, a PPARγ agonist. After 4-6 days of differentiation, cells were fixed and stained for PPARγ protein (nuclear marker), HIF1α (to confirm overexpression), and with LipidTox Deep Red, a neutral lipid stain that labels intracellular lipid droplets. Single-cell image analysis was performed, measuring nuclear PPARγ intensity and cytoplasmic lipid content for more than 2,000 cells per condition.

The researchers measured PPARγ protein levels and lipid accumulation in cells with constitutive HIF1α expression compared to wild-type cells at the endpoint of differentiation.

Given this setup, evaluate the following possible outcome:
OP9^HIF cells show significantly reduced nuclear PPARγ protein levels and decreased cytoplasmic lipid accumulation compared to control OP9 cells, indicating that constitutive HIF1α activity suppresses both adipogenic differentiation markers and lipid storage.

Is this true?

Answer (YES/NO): YES